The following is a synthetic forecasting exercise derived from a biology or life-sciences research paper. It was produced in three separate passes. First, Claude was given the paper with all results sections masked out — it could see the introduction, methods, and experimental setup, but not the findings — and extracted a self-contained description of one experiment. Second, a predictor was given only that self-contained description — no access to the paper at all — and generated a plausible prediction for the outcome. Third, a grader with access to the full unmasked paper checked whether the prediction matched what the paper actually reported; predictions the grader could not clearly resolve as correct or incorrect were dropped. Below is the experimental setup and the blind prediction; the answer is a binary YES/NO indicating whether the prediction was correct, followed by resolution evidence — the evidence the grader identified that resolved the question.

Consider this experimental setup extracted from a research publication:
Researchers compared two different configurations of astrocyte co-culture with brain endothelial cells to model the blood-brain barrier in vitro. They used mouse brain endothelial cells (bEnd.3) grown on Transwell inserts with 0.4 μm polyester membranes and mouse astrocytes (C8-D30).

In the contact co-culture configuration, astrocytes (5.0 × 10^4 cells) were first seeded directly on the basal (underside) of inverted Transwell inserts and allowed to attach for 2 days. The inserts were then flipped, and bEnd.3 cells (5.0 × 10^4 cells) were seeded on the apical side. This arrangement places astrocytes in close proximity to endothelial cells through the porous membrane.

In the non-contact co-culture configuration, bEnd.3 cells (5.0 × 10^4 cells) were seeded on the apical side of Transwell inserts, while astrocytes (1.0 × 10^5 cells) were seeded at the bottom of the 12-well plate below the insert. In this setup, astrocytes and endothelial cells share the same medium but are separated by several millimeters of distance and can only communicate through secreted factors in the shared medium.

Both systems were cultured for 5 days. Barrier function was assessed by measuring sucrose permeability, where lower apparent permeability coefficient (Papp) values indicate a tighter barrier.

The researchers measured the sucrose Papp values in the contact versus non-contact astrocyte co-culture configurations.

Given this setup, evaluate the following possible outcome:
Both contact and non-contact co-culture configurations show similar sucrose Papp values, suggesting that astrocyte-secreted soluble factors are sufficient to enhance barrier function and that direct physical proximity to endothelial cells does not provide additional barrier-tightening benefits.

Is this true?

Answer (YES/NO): YES